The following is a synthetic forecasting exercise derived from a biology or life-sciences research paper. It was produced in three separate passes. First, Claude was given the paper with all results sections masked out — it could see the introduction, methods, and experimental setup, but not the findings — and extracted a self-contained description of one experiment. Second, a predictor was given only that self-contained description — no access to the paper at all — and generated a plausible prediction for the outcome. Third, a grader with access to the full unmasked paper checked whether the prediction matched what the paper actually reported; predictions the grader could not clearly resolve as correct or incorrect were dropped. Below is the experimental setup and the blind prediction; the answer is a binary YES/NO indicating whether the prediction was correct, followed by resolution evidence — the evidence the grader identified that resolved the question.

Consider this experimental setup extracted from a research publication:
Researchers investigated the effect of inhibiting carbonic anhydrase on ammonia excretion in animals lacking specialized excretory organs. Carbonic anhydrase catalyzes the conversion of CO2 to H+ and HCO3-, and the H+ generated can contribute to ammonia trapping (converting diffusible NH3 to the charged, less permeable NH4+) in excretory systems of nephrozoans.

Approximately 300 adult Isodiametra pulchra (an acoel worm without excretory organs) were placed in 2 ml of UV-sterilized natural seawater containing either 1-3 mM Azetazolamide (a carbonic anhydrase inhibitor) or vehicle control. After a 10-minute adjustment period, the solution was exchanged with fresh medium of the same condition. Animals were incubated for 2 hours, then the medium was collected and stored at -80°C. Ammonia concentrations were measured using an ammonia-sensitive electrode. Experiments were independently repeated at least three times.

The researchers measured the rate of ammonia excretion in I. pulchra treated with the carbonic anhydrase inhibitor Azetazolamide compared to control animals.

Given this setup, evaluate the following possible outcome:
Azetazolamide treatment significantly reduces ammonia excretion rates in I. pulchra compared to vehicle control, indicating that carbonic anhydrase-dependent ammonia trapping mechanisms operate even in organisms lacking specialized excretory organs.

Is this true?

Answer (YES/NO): NO